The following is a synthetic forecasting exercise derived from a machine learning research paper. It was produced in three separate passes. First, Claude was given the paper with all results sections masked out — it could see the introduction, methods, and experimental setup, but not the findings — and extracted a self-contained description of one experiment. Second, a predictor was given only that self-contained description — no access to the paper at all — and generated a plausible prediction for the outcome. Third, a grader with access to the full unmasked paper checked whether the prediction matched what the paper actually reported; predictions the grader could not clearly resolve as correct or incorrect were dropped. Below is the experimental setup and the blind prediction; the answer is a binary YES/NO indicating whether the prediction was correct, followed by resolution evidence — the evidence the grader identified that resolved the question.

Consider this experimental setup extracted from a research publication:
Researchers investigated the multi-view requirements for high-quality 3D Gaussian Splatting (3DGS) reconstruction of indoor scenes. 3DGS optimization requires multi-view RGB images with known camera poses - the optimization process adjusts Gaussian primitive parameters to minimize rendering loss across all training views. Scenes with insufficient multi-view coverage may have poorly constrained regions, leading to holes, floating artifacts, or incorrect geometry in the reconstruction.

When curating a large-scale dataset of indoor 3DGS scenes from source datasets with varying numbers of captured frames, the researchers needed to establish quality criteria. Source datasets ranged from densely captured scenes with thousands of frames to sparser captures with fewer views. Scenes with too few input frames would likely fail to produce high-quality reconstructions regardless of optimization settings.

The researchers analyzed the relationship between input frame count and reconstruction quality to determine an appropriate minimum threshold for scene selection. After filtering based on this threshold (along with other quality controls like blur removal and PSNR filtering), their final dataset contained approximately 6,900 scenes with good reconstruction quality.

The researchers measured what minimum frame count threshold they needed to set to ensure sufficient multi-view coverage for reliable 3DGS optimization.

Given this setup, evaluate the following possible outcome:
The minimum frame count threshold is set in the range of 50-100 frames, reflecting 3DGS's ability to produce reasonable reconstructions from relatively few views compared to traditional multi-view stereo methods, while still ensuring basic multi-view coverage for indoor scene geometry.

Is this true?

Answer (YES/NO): NO